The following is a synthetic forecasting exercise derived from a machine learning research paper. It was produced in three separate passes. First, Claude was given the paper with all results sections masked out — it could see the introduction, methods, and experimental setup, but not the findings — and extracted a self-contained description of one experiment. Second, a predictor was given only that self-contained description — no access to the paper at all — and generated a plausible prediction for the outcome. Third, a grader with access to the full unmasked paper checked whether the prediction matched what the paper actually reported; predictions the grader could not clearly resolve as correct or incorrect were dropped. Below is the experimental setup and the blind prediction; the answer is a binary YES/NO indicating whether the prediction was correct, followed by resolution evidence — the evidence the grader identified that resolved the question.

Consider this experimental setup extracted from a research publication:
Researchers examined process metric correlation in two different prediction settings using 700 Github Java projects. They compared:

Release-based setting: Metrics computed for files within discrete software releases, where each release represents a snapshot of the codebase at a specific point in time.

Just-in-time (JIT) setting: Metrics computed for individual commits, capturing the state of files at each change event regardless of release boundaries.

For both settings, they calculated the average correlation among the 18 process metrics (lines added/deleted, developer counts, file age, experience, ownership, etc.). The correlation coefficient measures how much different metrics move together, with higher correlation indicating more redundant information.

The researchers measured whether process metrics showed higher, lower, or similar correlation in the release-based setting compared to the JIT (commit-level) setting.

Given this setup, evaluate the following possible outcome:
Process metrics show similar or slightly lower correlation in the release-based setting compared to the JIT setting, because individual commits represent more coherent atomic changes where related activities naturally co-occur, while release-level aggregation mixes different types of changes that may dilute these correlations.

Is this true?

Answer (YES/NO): YES